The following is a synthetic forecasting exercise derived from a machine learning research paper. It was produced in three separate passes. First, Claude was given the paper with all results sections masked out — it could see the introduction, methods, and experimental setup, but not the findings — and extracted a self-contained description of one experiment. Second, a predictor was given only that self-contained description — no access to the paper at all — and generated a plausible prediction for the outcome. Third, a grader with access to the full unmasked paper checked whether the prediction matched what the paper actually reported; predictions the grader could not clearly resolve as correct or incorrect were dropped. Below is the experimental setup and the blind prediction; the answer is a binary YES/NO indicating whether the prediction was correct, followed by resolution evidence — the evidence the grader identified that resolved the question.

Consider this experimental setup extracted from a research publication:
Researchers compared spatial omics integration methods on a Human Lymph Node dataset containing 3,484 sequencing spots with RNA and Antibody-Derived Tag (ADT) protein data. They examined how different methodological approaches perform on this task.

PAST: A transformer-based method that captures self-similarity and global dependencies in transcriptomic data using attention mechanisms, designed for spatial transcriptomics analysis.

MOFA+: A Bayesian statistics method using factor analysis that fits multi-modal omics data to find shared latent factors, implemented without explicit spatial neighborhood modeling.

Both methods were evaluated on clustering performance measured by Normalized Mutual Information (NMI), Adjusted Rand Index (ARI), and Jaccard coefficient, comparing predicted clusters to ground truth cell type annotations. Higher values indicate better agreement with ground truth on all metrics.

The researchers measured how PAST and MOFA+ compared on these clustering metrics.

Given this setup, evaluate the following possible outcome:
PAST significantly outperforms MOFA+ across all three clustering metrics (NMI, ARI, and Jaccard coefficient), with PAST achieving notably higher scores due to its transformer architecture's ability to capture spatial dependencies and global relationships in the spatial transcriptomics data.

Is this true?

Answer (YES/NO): NO